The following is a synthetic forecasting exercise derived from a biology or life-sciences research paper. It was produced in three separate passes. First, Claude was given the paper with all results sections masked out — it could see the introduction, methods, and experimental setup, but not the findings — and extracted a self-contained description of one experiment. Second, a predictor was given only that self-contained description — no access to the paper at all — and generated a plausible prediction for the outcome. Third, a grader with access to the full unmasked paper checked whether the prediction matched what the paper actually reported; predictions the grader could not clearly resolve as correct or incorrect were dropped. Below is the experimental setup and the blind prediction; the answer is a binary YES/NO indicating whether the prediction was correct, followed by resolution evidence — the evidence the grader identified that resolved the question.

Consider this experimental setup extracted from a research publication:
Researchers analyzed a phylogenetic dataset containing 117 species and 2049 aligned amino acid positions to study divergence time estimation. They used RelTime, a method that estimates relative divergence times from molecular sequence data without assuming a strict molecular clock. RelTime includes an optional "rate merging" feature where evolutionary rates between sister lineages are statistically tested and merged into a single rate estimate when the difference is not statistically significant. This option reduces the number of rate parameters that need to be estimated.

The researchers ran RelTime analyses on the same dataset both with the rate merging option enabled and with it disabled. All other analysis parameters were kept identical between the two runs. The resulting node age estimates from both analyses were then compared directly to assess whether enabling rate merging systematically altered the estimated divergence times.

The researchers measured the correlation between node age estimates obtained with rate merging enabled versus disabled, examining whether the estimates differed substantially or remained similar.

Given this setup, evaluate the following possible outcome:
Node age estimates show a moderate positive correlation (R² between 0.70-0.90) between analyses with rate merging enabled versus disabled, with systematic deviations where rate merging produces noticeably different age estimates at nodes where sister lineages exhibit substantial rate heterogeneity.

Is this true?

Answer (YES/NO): NO